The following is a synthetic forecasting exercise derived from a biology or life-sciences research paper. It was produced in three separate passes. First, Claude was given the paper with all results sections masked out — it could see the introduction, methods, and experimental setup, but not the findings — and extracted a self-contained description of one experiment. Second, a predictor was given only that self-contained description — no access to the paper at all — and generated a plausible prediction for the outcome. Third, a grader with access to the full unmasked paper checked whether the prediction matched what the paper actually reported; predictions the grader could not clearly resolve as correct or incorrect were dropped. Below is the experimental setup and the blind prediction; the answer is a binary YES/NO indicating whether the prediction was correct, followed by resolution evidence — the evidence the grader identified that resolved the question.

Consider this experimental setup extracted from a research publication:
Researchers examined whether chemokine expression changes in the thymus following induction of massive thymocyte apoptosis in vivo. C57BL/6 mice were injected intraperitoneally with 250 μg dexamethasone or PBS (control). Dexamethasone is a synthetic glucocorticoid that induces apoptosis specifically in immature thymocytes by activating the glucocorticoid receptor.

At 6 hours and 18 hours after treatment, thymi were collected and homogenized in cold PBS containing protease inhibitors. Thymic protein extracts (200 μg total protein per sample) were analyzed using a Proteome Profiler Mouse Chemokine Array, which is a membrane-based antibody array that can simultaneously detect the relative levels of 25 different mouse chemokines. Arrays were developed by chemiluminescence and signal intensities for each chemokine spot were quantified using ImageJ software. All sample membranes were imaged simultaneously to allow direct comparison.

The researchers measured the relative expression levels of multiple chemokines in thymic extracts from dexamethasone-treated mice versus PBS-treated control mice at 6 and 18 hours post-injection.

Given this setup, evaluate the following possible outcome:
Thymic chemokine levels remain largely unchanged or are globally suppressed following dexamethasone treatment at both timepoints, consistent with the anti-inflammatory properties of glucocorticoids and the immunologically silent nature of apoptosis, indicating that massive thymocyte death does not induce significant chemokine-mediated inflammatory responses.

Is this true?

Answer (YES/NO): NO